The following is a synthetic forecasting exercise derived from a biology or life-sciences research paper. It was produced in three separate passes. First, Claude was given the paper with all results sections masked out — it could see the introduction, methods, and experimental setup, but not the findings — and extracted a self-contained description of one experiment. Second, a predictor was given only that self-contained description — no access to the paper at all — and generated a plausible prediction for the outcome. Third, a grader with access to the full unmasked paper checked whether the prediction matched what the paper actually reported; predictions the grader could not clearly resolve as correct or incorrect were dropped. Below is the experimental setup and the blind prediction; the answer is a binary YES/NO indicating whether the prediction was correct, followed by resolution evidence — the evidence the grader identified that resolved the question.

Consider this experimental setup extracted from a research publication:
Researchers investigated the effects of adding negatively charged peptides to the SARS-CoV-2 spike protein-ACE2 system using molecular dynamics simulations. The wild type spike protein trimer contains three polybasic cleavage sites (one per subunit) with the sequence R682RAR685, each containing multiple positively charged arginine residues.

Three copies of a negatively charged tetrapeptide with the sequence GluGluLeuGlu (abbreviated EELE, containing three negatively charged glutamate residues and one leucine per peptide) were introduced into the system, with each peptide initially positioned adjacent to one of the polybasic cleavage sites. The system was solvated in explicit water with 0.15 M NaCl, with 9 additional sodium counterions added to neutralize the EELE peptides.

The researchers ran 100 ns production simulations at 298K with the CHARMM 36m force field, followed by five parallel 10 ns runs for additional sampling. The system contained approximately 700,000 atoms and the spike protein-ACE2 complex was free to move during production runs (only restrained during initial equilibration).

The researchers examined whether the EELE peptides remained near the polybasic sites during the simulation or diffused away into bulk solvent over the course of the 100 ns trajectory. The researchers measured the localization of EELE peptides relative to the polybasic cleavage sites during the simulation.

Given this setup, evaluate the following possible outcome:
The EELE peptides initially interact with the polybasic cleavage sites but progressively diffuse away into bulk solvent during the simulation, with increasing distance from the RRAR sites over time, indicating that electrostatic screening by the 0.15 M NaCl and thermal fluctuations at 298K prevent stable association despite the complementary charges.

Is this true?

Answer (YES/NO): NO